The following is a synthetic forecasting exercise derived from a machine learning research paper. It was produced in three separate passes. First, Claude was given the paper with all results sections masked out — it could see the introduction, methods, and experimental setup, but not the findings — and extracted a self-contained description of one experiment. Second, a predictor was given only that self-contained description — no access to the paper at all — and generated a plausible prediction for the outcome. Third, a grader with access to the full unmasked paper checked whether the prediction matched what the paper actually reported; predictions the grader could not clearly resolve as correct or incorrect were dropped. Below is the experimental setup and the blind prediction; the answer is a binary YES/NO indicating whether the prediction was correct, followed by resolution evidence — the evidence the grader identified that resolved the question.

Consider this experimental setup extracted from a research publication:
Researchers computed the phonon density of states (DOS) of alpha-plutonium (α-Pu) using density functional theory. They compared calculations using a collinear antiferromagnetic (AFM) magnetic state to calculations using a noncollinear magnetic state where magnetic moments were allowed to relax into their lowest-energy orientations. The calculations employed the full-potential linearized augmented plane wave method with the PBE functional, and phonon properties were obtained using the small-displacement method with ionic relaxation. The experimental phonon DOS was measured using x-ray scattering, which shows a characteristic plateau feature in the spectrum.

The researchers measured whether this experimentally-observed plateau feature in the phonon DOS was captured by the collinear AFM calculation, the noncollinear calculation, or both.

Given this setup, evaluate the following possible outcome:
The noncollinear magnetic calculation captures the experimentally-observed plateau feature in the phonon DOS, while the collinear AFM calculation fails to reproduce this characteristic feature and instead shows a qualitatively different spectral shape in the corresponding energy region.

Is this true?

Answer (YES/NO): YES